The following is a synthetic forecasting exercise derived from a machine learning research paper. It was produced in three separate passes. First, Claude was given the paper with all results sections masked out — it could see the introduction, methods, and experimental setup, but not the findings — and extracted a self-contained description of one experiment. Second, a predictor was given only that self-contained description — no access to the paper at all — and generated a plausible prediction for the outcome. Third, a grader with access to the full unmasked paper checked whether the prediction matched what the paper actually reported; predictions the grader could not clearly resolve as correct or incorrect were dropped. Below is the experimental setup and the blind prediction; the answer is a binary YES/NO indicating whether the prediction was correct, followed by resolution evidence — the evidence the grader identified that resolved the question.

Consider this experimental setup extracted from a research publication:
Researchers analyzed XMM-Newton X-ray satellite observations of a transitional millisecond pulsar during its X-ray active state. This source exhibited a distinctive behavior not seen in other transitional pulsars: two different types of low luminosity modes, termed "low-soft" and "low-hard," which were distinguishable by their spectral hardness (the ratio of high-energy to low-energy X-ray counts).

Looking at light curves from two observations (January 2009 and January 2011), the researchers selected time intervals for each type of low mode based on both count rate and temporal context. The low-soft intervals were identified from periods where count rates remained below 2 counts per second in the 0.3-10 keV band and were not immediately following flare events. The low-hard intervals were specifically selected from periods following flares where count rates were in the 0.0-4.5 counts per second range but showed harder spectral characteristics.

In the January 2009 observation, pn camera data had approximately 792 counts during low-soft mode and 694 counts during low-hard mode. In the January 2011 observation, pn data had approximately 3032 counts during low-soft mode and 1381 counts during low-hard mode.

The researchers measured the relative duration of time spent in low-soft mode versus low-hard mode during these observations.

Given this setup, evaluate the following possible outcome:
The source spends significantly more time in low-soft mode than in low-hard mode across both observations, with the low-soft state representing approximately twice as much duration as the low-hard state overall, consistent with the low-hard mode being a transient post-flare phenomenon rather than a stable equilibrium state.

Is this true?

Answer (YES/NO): NO